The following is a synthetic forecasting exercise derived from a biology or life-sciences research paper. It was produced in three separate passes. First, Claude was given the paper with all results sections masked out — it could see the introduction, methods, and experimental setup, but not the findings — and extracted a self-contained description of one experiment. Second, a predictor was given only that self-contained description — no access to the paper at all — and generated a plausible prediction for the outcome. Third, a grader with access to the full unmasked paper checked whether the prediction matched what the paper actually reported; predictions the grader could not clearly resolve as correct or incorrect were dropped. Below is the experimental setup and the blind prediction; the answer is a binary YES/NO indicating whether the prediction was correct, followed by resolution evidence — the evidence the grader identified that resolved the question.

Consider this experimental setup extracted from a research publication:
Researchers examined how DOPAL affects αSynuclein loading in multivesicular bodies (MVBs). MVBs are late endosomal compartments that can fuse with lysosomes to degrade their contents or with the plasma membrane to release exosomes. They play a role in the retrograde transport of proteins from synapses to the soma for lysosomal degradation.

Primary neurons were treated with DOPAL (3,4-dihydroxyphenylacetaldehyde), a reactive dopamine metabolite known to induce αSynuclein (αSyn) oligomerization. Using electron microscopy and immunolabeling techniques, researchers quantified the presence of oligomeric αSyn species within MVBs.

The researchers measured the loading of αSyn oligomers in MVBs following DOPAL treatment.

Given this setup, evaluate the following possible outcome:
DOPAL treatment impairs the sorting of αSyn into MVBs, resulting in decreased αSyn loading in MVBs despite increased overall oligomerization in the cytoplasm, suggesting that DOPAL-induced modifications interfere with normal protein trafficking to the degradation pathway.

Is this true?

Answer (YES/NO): NO